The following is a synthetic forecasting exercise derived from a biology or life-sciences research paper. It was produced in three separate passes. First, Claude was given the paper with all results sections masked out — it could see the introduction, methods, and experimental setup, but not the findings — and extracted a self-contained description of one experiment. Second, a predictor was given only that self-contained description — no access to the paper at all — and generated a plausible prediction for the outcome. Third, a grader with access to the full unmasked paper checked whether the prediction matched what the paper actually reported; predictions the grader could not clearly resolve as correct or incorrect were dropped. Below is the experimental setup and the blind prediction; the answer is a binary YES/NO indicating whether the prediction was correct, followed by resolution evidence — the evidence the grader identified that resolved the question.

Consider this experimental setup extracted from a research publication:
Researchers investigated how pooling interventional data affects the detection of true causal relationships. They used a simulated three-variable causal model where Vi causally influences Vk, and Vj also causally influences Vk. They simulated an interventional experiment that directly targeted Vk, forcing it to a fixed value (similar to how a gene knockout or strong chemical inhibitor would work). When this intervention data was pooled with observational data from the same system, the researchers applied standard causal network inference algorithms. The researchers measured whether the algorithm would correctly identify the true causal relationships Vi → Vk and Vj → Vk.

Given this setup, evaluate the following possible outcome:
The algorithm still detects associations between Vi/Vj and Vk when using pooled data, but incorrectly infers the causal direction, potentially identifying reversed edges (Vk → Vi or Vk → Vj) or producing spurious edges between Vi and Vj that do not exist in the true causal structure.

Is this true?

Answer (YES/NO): NO